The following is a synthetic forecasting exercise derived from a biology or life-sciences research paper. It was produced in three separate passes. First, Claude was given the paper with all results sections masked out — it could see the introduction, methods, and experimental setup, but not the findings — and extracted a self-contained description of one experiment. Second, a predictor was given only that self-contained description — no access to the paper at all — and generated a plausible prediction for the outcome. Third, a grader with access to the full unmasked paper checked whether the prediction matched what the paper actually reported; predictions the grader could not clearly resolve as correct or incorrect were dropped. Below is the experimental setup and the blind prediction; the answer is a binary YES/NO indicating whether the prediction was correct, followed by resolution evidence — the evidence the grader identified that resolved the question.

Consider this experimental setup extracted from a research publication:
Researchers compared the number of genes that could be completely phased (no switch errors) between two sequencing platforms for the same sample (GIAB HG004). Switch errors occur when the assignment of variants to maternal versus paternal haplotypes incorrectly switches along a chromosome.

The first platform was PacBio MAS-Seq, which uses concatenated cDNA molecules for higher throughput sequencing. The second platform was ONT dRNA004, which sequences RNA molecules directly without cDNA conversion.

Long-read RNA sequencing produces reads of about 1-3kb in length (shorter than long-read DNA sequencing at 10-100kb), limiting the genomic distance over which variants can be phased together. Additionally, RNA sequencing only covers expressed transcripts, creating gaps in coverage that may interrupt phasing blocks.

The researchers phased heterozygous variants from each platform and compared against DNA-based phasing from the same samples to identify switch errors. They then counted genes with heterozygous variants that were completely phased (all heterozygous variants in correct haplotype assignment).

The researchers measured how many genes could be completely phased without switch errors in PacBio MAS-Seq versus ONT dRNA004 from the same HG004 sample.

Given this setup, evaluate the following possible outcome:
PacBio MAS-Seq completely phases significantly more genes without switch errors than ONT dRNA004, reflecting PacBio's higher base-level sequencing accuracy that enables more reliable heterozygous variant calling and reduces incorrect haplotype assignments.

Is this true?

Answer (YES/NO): NO